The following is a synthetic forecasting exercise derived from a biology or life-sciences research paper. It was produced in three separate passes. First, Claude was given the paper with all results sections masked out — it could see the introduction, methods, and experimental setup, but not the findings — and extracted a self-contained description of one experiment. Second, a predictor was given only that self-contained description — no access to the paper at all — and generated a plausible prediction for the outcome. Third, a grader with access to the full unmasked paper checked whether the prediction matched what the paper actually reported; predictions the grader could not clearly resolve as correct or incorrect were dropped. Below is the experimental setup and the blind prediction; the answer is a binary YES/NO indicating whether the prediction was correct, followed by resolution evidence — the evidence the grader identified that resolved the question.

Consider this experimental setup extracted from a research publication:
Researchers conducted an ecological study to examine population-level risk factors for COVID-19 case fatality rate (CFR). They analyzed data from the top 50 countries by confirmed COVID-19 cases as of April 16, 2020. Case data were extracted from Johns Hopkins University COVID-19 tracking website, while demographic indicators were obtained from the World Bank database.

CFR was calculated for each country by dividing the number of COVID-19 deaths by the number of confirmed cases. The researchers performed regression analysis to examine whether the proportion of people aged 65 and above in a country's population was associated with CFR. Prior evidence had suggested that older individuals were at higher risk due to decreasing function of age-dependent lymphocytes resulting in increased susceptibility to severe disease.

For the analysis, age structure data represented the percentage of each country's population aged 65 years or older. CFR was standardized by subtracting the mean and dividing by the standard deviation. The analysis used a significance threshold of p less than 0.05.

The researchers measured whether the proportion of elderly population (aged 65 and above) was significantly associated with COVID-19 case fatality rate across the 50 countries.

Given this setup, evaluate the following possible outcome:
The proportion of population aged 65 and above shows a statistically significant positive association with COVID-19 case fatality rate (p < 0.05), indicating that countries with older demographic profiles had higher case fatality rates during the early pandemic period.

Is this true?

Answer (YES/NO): YES